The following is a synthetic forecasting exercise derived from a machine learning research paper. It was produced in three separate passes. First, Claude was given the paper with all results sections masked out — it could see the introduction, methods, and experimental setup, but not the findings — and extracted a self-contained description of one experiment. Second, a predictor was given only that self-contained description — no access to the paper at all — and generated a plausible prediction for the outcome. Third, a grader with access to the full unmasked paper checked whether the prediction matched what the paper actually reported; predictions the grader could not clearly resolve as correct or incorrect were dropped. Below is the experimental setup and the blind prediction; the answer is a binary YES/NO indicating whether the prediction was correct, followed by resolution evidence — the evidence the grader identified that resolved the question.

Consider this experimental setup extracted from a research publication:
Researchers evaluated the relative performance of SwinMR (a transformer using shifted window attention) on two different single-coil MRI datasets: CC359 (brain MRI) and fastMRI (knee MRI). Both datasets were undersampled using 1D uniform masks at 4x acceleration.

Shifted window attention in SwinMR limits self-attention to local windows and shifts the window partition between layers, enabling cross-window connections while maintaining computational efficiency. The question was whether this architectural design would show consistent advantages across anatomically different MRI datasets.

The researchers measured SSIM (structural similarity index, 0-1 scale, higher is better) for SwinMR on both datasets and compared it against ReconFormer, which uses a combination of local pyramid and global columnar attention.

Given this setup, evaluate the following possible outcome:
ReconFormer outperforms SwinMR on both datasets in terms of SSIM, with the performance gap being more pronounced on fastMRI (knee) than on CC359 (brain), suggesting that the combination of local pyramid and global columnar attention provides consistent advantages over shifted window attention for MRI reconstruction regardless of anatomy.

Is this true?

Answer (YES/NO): NO